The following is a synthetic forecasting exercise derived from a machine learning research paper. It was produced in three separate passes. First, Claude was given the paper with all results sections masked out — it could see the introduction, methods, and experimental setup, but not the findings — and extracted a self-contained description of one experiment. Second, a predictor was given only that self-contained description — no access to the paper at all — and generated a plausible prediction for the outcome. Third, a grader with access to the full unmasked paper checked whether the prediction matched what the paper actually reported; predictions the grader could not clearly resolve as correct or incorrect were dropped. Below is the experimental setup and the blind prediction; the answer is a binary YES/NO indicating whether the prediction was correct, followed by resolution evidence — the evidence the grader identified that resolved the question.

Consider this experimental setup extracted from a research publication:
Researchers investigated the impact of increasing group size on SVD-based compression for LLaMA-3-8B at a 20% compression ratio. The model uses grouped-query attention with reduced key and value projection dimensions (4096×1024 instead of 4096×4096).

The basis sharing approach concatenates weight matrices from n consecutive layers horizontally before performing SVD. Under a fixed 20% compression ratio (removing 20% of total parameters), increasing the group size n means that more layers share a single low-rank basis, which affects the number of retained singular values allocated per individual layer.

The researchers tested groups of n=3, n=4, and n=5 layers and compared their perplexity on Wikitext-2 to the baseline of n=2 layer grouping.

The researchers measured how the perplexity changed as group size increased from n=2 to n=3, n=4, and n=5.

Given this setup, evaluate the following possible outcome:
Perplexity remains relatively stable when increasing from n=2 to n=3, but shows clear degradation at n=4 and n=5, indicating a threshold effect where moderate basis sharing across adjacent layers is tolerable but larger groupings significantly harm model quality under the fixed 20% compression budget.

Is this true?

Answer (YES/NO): NO